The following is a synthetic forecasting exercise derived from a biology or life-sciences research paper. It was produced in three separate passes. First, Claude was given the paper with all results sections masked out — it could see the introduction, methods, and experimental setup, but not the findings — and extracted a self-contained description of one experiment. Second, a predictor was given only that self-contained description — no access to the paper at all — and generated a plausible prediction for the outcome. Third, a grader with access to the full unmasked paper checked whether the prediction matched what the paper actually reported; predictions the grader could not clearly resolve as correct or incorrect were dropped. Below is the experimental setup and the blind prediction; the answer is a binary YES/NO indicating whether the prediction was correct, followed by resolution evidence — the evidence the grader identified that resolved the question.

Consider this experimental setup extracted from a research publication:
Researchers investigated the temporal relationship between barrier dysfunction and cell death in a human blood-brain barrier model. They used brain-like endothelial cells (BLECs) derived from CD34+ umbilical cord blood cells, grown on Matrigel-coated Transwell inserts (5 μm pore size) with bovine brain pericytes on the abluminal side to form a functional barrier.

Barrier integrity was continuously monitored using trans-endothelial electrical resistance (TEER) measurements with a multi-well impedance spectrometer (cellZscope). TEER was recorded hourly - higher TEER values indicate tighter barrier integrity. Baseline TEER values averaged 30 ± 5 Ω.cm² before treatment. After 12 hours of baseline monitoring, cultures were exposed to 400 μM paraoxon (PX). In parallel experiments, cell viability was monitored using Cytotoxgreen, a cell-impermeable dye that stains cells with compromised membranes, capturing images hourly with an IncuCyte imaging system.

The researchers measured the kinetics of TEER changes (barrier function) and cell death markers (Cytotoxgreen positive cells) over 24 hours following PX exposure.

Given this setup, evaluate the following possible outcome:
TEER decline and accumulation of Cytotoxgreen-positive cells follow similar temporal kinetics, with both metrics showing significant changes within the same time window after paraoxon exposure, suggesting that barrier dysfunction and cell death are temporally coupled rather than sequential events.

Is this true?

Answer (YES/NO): NO